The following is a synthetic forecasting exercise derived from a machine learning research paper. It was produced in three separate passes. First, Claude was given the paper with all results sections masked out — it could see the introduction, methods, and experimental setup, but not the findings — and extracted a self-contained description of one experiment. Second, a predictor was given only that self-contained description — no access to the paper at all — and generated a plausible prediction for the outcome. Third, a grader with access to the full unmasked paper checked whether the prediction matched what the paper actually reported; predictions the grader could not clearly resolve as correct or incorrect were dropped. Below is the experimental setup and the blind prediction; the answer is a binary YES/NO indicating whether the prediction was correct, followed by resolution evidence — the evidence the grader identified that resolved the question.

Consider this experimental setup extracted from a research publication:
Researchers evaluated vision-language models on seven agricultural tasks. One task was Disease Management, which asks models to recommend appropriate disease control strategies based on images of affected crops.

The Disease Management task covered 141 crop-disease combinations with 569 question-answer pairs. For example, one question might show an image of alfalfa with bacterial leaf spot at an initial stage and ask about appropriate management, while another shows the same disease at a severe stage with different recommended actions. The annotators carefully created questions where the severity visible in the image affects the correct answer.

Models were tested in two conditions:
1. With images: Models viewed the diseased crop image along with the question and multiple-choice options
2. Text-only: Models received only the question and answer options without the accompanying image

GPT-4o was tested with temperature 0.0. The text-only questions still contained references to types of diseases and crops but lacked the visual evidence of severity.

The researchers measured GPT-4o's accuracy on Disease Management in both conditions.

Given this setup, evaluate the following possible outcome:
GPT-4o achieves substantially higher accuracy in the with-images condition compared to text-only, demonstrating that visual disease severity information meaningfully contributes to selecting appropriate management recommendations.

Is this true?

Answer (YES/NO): YES